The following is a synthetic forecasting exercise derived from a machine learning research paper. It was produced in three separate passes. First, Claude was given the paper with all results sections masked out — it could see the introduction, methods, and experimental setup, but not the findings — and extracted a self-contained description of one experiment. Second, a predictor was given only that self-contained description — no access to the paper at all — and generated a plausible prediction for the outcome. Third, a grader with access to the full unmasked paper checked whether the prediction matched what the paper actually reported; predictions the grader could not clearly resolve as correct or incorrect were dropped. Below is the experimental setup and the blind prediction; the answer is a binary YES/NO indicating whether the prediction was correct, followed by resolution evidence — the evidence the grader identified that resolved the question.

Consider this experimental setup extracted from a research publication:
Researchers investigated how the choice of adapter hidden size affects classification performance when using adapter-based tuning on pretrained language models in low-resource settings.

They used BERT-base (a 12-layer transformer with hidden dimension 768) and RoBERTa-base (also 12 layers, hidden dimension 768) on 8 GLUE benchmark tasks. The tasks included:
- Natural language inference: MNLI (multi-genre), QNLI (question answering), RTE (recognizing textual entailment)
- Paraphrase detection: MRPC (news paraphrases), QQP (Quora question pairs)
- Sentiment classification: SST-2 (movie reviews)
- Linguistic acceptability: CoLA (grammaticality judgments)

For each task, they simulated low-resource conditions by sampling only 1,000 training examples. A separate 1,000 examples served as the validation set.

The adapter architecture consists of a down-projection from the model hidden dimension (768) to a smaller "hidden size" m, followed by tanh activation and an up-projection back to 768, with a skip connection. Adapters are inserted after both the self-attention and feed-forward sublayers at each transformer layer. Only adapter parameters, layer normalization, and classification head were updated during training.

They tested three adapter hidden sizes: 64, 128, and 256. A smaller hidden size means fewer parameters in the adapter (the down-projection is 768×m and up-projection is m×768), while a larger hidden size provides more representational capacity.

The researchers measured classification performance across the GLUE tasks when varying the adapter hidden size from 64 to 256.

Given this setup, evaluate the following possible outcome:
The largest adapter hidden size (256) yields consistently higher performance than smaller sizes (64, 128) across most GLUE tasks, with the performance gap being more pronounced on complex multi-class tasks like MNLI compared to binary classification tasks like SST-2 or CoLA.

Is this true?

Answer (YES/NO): NO